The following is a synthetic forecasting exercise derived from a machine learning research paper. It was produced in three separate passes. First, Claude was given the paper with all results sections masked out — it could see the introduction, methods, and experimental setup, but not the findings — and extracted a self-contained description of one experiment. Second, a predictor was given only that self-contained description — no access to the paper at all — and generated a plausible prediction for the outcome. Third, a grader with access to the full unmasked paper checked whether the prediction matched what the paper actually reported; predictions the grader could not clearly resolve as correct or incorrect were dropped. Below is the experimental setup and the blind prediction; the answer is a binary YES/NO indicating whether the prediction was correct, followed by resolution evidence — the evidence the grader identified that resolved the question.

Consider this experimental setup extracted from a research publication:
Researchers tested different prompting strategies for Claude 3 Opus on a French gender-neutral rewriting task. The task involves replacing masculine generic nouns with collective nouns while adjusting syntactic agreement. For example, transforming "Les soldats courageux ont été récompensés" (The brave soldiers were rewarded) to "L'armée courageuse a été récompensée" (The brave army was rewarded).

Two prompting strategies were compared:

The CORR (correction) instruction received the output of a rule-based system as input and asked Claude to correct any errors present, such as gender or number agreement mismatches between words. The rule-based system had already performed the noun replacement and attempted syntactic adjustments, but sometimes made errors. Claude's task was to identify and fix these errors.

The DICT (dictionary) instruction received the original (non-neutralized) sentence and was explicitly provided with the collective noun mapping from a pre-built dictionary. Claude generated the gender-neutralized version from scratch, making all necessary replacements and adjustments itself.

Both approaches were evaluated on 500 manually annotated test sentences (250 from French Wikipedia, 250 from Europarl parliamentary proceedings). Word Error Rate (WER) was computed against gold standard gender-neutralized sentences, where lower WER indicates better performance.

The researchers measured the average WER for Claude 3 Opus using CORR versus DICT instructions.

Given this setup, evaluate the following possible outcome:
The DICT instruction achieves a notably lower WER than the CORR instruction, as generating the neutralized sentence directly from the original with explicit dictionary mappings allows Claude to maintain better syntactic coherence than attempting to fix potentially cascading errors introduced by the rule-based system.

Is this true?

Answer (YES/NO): YES